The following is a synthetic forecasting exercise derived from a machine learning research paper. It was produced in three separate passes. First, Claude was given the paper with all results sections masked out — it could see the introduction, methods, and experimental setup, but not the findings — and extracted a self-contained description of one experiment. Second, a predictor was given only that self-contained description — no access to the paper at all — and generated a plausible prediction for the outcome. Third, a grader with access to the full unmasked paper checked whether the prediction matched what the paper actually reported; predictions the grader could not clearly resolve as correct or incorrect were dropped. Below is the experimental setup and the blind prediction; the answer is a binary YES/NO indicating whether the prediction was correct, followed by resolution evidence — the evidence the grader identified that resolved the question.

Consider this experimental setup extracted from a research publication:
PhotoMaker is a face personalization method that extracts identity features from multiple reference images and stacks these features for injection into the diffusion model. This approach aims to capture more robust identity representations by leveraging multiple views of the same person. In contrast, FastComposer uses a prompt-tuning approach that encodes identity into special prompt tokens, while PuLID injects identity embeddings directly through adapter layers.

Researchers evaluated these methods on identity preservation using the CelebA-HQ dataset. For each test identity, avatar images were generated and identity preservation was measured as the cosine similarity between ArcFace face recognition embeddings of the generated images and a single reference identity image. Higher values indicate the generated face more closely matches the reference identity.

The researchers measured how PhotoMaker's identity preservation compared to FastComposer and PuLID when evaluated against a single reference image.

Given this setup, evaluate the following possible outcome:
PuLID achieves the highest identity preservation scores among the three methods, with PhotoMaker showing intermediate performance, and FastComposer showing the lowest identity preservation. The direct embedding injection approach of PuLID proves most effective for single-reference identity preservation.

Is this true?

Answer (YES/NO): NO